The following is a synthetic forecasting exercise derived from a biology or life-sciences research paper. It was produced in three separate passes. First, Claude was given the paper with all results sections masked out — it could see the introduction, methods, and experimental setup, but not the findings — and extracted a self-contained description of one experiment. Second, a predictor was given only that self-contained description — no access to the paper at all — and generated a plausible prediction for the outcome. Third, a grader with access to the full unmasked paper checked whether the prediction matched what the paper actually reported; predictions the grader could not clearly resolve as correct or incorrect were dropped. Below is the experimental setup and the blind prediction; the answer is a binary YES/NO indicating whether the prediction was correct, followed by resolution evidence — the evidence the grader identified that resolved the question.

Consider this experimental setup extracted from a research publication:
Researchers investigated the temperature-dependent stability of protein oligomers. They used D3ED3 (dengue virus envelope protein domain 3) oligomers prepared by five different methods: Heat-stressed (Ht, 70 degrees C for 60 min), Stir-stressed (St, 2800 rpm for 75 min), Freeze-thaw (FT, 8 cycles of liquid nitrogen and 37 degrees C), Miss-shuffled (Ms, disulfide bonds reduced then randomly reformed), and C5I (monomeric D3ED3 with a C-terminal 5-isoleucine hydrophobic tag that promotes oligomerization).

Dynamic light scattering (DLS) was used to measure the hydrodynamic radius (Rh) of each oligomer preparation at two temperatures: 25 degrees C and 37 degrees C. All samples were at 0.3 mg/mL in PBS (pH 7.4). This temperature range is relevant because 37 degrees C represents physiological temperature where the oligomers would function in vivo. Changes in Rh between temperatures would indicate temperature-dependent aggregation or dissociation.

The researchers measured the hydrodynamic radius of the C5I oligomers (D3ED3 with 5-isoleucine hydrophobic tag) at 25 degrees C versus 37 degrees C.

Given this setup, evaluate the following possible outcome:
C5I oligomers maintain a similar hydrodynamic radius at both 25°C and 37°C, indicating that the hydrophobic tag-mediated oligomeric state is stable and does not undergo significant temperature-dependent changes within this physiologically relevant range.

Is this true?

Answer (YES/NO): NO